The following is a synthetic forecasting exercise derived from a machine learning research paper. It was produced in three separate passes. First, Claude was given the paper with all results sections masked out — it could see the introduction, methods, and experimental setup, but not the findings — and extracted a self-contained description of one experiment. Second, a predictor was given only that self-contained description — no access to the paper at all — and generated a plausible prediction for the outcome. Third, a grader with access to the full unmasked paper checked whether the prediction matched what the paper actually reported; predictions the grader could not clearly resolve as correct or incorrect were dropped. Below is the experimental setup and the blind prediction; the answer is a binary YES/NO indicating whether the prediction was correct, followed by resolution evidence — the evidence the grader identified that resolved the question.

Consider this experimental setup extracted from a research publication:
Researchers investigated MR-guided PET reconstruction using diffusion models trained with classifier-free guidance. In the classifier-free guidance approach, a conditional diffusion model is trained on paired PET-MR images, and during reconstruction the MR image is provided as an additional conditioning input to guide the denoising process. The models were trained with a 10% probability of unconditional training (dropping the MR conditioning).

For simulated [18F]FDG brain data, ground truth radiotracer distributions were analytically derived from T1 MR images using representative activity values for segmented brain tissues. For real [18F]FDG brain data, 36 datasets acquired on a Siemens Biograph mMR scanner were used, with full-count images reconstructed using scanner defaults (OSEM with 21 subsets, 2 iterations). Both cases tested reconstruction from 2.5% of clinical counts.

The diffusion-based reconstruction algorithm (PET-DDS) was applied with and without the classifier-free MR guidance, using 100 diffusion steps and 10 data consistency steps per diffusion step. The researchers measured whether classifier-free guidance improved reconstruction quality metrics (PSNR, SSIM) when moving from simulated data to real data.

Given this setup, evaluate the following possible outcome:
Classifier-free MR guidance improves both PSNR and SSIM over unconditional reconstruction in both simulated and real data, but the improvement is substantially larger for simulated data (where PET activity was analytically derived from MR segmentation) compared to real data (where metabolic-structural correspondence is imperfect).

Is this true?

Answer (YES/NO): NO